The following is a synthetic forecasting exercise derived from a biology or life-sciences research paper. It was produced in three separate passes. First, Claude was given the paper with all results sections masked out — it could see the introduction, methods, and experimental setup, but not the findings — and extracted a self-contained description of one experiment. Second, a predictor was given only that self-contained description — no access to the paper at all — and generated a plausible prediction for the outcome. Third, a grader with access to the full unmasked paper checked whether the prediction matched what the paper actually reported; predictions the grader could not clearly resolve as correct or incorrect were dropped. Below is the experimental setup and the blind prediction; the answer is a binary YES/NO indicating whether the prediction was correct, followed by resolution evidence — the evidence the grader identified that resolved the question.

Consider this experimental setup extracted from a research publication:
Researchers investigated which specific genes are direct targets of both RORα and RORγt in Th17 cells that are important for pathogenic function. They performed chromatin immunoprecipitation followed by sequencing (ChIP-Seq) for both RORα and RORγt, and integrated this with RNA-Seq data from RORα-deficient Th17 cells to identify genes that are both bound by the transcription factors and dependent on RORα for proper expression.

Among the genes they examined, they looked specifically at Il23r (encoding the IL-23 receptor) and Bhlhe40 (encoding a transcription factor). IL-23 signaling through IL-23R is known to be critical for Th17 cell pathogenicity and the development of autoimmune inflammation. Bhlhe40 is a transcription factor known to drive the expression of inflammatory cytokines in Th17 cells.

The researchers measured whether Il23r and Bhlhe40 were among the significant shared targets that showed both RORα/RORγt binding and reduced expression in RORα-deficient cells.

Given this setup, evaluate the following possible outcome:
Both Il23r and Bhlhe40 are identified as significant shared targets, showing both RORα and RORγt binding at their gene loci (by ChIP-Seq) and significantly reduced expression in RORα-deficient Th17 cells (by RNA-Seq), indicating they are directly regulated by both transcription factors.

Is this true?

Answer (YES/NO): YES